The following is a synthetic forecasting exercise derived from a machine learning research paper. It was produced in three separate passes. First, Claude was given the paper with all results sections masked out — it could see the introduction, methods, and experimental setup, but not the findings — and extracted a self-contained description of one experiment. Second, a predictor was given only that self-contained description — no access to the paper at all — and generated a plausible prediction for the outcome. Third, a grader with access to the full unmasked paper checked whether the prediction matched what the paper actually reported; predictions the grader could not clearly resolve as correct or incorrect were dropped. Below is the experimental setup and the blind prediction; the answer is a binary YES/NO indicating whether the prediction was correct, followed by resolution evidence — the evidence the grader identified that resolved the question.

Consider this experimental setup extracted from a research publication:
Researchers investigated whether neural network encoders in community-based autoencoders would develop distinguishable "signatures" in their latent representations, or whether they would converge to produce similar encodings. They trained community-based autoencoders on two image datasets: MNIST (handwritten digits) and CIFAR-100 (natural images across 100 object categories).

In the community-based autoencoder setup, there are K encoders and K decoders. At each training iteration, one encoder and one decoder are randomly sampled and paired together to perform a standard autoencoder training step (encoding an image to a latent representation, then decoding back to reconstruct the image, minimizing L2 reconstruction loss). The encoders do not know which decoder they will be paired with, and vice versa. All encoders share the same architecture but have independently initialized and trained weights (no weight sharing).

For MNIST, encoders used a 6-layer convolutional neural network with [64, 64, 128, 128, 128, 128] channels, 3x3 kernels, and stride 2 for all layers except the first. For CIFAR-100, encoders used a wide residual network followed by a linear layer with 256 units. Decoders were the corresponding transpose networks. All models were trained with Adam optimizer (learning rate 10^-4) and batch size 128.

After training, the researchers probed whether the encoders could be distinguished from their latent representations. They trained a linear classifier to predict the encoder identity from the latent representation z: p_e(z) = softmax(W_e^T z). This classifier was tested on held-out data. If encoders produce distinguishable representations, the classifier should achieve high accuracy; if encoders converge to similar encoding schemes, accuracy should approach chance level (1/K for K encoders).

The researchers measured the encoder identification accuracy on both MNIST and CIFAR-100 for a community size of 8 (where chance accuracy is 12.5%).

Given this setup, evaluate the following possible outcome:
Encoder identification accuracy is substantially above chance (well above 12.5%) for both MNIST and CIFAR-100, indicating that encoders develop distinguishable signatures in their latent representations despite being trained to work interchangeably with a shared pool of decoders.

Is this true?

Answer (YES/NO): NO